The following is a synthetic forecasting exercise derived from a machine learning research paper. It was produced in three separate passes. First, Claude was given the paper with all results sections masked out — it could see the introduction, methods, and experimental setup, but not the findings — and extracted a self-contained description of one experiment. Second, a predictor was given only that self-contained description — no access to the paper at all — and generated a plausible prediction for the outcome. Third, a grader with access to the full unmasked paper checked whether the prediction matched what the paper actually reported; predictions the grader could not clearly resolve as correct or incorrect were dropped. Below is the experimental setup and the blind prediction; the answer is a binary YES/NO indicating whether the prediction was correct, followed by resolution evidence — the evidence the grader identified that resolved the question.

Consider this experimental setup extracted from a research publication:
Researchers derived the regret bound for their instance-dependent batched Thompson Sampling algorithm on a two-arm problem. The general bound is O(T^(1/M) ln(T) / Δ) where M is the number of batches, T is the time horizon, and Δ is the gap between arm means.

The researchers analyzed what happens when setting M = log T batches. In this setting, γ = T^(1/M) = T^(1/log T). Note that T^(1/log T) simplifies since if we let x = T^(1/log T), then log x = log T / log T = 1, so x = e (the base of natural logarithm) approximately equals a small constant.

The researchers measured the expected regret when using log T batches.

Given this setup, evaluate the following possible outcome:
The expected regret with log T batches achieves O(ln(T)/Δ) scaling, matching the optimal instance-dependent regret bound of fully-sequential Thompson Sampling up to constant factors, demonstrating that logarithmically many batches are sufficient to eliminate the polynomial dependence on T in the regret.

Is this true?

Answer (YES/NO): YES